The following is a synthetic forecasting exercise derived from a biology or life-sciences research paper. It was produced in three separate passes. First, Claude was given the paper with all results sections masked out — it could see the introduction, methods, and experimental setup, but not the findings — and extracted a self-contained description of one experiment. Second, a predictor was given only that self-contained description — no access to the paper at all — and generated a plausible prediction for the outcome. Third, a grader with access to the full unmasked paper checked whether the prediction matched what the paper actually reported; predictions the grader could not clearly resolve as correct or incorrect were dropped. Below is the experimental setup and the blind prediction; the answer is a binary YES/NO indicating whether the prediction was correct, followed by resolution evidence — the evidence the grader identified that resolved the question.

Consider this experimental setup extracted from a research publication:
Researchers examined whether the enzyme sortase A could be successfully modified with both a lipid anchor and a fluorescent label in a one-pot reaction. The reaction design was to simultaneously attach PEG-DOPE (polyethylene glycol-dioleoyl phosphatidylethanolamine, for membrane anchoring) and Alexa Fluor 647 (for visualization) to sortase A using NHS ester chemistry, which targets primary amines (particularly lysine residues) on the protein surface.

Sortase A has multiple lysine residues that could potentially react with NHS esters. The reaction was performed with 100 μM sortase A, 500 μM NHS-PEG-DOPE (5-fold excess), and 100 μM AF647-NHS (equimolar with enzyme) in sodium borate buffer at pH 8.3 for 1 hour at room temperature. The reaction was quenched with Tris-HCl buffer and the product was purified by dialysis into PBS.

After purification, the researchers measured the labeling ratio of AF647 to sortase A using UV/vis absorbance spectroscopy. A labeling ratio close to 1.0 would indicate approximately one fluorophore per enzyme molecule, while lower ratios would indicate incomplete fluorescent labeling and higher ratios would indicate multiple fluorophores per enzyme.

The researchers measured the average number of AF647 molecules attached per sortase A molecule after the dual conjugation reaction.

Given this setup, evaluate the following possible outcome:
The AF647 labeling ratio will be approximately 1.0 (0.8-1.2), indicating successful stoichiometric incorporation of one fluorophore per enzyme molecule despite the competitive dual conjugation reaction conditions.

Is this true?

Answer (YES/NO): NO